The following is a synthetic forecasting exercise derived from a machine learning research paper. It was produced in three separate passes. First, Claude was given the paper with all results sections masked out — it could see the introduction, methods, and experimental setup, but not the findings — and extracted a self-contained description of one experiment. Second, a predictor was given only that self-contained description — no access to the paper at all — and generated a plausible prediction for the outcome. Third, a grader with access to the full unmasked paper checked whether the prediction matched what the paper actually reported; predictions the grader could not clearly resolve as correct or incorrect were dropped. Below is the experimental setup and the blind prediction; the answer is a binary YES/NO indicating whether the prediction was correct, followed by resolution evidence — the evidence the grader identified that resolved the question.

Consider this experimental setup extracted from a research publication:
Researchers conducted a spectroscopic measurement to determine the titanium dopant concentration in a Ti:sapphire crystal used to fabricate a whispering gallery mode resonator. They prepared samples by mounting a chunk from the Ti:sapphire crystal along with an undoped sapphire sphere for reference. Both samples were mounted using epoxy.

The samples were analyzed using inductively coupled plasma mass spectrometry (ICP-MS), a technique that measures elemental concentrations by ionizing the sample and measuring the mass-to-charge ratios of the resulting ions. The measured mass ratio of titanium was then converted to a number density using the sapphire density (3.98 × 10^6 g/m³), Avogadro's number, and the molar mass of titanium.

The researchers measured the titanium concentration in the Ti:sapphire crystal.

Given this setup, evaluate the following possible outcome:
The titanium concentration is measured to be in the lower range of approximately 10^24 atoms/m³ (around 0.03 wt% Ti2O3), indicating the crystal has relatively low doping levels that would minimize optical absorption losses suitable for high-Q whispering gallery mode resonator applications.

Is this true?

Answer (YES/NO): YES